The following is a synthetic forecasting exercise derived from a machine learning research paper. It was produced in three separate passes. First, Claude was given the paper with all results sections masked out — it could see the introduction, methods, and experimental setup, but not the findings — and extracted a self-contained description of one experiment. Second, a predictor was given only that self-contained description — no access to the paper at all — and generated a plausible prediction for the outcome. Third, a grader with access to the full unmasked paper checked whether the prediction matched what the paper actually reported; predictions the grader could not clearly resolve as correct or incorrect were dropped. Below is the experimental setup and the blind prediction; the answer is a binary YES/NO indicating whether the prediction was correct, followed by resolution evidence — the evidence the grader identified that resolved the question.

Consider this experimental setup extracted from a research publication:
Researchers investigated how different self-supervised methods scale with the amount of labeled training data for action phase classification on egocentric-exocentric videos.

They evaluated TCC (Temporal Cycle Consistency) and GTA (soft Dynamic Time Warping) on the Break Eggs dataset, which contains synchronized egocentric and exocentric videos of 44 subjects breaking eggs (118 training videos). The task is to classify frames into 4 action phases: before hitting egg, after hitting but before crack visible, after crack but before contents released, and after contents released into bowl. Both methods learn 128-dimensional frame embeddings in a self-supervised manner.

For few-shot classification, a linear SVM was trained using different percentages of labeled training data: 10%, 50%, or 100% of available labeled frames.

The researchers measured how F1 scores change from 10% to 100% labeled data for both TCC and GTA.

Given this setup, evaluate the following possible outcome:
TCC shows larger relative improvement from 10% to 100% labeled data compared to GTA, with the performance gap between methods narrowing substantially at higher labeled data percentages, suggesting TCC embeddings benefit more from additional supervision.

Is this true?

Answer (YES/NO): NO